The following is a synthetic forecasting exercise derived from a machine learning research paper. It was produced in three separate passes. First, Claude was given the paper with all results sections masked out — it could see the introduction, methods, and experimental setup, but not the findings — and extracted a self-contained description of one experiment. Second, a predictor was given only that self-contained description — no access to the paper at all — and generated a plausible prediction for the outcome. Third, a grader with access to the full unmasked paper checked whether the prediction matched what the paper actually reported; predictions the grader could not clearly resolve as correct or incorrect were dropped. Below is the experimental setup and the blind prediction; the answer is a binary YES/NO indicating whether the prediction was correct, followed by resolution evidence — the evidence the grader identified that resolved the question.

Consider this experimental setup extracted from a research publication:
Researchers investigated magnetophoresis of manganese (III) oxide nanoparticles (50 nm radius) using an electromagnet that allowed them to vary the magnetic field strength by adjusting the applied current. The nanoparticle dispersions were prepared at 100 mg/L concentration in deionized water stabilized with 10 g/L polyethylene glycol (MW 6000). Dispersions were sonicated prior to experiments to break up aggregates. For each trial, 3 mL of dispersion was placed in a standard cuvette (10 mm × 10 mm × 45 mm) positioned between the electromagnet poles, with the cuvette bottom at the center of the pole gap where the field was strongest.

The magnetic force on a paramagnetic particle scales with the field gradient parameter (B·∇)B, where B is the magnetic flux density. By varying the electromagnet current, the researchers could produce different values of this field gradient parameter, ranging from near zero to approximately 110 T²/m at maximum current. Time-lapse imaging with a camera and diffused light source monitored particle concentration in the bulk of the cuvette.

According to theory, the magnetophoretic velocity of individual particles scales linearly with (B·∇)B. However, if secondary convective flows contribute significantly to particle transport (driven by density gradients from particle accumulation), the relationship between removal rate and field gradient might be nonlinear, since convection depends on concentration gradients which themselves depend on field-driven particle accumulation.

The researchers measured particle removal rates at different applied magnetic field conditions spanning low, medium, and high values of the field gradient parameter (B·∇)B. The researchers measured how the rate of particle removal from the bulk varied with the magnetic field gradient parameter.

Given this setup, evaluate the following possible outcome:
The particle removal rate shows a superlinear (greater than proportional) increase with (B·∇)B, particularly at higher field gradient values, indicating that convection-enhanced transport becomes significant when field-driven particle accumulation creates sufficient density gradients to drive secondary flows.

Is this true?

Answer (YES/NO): NO